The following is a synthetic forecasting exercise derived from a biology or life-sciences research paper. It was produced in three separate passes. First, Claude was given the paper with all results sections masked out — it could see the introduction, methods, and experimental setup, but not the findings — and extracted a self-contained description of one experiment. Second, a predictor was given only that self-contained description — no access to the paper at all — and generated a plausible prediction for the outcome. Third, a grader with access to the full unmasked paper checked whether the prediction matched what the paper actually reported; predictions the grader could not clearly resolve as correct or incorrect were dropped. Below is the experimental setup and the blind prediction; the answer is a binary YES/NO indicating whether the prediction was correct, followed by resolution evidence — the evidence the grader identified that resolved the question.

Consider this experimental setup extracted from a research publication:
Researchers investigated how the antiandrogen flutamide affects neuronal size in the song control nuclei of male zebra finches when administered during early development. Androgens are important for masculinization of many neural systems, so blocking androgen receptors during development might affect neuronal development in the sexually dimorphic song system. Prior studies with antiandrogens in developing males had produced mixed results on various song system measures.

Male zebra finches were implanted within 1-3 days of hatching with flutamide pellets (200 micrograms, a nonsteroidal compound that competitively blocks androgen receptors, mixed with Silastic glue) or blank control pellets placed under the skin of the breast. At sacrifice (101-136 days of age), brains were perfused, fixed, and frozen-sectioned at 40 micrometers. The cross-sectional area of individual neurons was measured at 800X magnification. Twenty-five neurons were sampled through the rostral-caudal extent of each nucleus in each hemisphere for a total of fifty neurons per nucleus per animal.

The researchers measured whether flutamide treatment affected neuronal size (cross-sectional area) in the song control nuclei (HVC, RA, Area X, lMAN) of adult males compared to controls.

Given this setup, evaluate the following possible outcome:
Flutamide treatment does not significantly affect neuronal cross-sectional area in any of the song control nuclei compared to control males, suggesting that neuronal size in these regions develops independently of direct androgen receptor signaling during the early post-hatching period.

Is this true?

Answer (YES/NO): YES